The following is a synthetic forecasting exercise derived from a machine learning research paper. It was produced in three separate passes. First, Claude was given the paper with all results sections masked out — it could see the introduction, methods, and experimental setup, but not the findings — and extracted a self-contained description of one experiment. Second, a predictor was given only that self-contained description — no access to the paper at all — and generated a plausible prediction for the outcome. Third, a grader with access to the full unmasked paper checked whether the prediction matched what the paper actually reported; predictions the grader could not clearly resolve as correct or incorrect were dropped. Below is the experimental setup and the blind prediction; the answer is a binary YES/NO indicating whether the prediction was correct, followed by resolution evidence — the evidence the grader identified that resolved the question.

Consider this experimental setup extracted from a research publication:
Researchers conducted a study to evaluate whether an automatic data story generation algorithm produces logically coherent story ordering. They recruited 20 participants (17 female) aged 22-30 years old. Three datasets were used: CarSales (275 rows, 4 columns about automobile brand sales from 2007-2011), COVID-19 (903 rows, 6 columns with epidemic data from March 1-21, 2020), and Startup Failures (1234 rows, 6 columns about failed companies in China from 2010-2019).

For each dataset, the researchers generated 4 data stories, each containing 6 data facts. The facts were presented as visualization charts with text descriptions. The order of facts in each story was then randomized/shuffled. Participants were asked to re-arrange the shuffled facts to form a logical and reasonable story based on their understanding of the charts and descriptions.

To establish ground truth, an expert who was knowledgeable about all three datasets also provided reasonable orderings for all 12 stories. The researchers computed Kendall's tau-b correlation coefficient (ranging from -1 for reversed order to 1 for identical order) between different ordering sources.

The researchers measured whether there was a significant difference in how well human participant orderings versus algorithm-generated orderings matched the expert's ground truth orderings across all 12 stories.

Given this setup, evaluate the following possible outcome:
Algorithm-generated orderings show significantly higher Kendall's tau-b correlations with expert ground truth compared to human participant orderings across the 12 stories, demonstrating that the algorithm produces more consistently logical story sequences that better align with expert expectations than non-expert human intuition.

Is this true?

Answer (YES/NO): NO